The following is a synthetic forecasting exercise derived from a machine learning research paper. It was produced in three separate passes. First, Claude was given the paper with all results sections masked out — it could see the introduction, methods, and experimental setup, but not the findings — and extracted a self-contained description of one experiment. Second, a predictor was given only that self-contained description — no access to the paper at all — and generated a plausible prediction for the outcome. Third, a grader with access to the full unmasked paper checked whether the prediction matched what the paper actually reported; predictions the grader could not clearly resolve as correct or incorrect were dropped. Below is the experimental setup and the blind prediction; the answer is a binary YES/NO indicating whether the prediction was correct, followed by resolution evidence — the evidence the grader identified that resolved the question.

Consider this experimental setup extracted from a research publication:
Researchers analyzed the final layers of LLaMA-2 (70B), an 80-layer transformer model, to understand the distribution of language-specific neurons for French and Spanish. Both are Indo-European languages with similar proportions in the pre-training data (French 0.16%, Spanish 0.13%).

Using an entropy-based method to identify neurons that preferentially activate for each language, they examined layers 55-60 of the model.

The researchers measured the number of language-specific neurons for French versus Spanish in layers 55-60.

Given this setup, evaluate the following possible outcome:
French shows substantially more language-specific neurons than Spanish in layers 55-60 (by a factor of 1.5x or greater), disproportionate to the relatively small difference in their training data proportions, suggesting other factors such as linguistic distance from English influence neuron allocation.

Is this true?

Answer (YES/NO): NO